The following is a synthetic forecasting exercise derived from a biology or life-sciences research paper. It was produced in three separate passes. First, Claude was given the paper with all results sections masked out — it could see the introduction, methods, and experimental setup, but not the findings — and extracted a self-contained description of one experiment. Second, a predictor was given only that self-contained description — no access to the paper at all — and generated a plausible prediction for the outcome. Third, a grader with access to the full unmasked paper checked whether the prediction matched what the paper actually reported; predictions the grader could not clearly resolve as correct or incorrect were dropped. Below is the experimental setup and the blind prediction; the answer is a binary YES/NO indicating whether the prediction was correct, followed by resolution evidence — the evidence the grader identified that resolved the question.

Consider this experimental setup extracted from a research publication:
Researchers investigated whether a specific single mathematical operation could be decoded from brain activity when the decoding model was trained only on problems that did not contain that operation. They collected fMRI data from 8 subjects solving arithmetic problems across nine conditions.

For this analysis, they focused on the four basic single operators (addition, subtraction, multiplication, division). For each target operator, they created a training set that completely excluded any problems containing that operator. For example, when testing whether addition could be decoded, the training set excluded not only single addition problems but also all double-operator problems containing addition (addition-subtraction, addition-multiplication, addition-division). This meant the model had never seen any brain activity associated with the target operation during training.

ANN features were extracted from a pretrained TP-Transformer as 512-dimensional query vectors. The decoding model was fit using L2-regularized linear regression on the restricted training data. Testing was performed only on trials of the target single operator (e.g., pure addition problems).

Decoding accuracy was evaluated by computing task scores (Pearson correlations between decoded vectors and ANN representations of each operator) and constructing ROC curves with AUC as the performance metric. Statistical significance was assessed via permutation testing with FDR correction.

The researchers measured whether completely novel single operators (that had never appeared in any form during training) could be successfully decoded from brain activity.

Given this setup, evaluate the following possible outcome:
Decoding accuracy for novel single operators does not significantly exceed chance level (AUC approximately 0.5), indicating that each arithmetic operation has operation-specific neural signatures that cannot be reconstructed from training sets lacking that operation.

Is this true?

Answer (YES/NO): NO